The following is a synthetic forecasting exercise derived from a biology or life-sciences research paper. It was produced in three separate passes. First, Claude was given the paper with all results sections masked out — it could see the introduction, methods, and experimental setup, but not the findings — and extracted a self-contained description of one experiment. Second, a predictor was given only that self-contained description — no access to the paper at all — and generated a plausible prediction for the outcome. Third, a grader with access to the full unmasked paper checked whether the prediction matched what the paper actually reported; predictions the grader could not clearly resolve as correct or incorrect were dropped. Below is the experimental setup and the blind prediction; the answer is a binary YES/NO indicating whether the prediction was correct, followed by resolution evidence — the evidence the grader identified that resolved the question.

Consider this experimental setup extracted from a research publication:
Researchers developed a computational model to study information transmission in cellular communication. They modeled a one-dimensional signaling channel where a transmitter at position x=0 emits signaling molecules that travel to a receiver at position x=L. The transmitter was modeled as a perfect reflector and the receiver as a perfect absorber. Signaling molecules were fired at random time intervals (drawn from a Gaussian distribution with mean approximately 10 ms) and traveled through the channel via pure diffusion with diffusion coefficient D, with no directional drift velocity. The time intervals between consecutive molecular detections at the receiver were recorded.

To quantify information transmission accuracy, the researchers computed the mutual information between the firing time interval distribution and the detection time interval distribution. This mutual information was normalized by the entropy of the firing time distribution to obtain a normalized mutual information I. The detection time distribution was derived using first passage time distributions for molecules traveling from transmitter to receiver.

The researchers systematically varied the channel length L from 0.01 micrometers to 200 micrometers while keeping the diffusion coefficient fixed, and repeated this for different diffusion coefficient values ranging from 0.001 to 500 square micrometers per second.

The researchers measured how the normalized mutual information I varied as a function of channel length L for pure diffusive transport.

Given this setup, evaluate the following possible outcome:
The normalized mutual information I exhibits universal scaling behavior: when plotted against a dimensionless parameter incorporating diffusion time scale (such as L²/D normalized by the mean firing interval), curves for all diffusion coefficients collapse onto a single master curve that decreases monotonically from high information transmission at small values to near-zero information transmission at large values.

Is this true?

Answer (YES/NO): NO